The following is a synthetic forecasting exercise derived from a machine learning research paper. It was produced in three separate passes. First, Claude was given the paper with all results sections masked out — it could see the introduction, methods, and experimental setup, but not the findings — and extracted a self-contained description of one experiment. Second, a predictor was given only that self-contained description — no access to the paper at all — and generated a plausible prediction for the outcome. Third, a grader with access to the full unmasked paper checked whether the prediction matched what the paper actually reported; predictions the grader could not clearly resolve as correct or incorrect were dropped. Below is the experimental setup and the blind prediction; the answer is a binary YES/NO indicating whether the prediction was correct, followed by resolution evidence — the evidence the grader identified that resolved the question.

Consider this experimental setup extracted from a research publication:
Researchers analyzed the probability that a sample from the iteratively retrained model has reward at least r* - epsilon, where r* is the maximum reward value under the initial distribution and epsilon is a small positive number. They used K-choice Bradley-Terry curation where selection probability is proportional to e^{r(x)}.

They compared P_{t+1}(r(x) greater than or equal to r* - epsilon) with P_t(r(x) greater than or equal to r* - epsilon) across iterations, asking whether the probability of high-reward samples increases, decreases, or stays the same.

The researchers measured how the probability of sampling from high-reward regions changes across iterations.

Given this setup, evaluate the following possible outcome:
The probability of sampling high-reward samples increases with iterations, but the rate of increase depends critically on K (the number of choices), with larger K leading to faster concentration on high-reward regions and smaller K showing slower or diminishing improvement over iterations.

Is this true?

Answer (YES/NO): NO